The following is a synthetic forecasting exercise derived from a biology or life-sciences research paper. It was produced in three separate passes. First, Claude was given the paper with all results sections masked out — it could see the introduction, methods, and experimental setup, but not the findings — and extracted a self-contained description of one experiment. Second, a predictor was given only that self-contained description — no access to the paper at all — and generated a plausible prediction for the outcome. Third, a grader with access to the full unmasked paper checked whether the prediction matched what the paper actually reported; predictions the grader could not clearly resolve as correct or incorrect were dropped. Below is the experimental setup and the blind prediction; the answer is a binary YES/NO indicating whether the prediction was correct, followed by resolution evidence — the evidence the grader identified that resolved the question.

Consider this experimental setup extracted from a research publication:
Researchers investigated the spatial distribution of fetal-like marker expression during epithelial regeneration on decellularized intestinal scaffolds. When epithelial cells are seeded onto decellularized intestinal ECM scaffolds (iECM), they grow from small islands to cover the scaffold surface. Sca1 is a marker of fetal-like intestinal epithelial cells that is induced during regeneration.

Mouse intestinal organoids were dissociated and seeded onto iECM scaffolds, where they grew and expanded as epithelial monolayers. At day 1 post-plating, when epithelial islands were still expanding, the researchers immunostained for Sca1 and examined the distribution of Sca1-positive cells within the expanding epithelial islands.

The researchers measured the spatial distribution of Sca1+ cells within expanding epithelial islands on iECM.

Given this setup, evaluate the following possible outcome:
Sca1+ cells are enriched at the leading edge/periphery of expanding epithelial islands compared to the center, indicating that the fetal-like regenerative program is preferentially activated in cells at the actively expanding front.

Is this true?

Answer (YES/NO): YES